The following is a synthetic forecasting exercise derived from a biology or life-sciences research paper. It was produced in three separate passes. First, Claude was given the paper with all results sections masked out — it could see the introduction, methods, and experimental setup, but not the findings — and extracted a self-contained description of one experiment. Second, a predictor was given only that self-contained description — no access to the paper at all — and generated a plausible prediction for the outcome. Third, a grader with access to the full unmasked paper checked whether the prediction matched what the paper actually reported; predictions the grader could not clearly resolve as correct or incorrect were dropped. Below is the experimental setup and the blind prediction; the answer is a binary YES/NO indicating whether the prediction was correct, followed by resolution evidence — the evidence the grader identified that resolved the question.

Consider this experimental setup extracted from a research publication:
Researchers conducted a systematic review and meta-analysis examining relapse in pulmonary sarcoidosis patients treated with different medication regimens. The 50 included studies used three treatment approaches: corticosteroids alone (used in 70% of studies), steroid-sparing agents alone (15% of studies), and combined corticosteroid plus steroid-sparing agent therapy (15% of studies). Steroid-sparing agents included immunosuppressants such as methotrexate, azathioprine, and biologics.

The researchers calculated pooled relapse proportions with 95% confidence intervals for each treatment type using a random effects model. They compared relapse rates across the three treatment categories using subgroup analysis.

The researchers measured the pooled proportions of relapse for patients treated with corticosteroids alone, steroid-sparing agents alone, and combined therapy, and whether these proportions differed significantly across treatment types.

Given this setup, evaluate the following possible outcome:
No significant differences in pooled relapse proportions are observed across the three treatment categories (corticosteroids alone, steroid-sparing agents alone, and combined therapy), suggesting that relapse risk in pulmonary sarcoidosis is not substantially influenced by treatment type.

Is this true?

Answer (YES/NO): YES